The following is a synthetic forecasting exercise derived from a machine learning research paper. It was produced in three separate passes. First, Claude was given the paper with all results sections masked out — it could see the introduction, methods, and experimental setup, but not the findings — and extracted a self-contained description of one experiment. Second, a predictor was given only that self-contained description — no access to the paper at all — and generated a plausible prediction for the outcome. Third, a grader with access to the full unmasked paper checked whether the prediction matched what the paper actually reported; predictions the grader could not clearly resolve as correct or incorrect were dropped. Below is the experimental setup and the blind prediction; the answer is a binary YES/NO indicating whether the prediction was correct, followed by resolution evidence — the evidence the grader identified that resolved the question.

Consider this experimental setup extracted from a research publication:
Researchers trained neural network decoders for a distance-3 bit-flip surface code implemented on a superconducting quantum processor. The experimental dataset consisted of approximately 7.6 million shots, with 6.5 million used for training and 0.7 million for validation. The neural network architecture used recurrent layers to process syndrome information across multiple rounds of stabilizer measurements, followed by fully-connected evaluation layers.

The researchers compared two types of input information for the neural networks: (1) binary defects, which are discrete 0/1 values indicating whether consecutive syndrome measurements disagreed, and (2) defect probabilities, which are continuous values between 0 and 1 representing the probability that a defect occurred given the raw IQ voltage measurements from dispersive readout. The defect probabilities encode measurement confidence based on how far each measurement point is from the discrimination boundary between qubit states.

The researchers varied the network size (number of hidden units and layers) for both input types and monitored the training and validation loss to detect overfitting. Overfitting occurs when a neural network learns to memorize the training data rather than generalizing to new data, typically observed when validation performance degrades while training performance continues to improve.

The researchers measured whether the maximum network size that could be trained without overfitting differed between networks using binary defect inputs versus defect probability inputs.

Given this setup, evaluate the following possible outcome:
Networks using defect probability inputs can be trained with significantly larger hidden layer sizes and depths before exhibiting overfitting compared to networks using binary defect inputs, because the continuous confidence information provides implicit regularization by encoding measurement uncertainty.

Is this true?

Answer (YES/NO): YES